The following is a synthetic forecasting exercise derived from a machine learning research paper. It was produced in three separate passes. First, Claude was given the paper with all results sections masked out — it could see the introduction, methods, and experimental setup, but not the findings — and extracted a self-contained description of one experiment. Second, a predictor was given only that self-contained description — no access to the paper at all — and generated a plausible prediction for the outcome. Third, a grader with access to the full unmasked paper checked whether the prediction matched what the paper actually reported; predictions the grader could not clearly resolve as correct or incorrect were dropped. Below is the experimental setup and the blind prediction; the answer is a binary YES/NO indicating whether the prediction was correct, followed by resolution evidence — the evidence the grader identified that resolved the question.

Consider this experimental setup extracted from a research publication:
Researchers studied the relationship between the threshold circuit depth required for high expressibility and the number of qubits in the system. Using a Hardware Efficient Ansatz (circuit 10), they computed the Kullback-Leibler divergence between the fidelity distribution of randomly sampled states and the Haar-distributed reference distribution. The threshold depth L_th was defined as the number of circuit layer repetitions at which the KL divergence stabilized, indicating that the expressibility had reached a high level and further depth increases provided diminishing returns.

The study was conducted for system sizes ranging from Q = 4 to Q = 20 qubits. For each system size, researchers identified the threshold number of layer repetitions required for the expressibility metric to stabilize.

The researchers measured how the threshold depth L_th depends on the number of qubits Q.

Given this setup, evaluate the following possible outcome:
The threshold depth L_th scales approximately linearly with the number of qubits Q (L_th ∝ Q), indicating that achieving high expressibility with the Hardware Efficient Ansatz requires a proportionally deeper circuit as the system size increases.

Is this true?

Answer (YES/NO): YES